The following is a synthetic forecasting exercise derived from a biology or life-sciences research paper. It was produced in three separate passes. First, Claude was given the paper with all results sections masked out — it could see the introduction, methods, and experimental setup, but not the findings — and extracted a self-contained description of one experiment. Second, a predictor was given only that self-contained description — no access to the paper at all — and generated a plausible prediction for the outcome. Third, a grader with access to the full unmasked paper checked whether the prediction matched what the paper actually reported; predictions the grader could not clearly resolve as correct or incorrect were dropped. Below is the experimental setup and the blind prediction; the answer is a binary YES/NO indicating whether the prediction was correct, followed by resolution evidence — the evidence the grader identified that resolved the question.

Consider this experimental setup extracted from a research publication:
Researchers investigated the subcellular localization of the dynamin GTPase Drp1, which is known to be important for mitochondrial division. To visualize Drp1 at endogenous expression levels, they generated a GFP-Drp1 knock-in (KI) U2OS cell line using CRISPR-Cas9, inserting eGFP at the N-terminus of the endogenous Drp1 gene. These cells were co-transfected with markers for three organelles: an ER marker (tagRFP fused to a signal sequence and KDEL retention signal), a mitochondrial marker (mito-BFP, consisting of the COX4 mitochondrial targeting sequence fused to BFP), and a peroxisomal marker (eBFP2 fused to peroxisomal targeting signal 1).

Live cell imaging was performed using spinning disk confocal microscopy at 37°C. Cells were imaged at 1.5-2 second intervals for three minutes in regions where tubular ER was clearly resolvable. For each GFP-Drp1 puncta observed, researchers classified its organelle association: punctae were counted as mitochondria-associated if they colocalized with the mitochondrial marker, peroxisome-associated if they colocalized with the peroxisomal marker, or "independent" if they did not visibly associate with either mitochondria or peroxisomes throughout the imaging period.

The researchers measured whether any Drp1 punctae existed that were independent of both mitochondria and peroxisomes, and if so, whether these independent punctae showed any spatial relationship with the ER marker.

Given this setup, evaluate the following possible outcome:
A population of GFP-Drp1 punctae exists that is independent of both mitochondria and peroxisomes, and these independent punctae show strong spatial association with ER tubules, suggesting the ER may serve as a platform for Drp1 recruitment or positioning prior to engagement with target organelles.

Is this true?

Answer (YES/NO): YES